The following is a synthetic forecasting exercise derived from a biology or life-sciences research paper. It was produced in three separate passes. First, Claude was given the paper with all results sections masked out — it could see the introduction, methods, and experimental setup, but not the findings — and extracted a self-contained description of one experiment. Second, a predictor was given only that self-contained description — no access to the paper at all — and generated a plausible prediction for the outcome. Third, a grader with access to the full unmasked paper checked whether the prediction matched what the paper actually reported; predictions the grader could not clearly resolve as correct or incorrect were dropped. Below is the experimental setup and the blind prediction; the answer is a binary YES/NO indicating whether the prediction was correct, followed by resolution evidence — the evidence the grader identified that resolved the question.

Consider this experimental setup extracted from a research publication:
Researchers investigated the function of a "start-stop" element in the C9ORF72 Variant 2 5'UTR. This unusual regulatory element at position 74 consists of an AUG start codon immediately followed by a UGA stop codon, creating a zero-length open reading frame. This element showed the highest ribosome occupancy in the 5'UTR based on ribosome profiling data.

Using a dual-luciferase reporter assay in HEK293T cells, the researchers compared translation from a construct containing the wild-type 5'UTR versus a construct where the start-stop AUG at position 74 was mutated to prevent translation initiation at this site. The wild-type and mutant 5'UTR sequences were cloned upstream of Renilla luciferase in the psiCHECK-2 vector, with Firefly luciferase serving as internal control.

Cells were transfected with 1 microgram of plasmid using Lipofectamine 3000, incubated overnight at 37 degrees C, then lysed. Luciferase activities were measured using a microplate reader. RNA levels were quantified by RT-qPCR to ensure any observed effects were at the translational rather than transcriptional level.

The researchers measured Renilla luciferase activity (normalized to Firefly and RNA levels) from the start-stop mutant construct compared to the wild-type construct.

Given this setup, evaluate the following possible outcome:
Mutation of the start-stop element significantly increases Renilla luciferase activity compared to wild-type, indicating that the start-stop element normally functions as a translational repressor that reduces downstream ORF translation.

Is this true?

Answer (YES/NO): YES